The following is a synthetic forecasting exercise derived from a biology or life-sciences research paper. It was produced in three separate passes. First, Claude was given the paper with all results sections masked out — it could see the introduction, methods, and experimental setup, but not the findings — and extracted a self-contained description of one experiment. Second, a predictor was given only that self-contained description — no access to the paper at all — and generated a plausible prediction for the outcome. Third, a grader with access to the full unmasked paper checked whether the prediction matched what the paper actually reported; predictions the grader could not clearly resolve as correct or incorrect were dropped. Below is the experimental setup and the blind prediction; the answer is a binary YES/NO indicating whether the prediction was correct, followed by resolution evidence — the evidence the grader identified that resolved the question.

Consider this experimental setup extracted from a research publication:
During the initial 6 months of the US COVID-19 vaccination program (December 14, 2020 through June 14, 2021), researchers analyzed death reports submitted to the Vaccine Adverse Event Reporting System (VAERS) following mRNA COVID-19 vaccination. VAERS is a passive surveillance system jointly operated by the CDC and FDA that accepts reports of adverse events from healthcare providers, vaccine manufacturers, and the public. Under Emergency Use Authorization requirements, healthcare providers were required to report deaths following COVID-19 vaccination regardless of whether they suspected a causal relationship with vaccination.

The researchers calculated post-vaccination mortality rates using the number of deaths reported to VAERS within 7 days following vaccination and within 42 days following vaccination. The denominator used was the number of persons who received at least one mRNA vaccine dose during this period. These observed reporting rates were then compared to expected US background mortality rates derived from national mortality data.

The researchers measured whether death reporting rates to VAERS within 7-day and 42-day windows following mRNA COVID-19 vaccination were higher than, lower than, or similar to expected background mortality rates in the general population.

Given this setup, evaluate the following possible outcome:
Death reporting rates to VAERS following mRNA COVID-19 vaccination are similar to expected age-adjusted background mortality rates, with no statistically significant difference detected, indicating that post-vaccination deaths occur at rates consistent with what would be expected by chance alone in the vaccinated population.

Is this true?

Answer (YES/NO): NO